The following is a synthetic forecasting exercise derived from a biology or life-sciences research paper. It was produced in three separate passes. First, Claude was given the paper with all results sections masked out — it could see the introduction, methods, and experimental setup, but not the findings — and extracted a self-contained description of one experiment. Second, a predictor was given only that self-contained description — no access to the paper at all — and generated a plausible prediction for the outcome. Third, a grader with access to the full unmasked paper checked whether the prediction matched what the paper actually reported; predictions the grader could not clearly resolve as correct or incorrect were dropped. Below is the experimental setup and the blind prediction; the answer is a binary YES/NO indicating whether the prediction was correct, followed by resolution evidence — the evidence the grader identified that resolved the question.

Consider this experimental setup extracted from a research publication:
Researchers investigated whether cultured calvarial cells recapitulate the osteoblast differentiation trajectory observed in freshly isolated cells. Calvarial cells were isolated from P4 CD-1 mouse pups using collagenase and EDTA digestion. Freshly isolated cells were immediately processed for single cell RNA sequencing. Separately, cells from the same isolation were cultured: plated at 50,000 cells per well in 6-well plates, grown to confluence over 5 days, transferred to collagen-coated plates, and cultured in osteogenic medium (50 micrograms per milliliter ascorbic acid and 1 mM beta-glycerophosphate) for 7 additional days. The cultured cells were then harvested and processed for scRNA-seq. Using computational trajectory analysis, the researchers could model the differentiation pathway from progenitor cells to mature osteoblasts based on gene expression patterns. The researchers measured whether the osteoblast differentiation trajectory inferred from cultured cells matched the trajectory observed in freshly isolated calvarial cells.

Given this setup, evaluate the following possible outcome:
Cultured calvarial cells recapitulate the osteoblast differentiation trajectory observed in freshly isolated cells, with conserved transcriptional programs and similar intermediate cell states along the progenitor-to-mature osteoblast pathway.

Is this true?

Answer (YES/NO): NO